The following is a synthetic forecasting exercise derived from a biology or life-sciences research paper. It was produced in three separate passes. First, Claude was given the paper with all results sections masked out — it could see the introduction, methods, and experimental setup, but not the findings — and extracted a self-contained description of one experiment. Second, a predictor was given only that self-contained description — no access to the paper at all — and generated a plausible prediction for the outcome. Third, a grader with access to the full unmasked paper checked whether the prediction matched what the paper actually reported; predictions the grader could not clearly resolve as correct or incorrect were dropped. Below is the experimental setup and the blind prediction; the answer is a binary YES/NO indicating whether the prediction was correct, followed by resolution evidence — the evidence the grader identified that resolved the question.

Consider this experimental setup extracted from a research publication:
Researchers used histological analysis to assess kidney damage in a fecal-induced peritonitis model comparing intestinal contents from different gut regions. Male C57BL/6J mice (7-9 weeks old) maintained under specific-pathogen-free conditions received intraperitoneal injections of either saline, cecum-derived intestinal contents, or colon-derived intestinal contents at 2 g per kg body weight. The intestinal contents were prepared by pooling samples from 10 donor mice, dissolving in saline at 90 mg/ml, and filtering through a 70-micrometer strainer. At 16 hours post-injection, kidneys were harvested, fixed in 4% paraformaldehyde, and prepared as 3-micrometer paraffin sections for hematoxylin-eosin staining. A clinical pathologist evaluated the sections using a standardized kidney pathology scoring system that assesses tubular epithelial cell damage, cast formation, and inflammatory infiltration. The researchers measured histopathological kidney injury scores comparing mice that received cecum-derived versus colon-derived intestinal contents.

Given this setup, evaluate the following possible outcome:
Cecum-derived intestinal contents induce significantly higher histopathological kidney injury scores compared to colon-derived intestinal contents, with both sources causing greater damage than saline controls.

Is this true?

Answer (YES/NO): NO